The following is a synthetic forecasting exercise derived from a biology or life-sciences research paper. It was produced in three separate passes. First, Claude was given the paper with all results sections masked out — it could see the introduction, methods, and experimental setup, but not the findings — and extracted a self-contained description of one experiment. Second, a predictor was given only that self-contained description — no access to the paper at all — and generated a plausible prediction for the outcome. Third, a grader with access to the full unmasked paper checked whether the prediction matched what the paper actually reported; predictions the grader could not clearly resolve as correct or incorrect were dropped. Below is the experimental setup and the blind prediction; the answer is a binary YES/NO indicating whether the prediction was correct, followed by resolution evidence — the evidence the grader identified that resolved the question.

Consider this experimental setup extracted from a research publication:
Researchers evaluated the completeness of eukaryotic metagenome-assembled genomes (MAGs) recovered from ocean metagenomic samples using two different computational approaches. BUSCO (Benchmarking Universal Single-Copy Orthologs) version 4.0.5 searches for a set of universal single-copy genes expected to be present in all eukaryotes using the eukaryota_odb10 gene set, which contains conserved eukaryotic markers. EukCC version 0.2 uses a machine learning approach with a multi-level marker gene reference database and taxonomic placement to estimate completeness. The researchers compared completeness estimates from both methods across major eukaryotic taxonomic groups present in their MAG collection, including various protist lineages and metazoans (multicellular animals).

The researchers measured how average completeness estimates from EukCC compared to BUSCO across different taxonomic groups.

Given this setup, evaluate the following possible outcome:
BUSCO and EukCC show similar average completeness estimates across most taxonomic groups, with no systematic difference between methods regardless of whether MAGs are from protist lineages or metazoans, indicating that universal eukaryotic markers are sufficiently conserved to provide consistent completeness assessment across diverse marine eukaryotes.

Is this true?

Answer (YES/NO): NO